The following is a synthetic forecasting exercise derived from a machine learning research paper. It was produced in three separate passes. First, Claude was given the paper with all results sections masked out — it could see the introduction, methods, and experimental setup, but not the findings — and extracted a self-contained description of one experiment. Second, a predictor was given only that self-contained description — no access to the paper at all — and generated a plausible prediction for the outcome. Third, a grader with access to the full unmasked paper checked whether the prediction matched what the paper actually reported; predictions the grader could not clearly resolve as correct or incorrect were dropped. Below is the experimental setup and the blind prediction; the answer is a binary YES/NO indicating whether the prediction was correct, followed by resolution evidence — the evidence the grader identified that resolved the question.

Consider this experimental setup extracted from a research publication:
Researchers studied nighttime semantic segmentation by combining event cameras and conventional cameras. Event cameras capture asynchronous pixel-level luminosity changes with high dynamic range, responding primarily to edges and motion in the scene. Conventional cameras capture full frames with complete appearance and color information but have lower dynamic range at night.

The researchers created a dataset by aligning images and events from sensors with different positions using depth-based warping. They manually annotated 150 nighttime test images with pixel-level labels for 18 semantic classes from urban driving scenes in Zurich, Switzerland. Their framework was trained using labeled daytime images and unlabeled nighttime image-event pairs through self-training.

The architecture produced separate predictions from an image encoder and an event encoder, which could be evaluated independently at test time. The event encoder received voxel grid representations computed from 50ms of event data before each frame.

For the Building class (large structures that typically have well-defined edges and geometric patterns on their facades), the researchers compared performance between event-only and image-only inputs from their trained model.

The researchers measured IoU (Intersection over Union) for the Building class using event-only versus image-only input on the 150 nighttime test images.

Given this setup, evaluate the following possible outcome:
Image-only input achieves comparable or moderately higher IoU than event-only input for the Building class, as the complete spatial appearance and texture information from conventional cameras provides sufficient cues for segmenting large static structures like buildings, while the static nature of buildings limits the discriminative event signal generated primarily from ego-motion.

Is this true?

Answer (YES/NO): NO